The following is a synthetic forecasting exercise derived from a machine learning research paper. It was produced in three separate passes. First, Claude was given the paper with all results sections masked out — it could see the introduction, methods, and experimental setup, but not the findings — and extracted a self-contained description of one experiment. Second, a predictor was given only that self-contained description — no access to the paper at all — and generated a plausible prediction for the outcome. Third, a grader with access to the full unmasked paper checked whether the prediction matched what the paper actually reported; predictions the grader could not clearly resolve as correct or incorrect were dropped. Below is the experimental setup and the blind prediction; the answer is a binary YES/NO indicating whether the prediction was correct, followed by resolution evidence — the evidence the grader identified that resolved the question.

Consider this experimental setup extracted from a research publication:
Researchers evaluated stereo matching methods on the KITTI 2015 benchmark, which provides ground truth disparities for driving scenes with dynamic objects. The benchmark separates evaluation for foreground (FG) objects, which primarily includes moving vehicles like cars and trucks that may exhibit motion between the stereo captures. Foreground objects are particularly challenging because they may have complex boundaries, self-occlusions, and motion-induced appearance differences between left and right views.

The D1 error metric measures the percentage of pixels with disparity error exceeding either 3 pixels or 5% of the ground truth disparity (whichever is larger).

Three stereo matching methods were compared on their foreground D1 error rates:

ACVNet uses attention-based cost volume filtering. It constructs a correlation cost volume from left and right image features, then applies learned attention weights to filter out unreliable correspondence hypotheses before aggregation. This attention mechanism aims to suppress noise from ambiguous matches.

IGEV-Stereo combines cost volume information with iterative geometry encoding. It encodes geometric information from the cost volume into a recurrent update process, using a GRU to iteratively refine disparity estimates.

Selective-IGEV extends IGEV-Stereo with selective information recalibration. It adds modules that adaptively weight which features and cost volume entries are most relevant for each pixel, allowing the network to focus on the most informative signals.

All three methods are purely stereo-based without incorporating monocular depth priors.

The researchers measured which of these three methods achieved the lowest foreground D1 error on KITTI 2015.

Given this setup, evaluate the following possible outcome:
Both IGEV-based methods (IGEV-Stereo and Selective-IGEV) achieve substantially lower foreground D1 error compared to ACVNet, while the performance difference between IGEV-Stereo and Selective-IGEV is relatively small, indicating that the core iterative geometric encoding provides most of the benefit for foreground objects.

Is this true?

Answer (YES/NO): YES